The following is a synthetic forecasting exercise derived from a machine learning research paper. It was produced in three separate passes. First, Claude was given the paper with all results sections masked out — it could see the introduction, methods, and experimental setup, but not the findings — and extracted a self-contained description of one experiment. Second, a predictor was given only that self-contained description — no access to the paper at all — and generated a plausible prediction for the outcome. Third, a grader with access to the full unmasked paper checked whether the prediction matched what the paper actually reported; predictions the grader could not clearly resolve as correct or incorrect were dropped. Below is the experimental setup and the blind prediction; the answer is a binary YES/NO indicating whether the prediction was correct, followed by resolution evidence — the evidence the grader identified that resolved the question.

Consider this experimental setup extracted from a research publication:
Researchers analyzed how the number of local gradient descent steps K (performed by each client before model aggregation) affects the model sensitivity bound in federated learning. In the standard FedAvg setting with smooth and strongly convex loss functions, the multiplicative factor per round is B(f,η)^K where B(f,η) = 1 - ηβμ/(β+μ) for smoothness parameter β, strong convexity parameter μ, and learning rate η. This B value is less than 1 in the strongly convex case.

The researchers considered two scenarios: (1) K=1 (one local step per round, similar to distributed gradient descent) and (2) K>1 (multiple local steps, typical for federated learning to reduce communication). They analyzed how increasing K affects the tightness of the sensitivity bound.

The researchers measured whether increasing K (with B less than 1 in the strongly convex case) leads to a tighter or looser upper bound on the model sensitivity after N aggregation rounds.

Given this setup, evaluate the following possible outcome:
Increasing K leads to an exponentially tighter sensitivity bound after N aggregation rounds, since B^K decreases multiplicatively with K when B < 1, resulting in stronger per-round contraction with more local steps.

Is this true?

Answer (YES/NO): YES